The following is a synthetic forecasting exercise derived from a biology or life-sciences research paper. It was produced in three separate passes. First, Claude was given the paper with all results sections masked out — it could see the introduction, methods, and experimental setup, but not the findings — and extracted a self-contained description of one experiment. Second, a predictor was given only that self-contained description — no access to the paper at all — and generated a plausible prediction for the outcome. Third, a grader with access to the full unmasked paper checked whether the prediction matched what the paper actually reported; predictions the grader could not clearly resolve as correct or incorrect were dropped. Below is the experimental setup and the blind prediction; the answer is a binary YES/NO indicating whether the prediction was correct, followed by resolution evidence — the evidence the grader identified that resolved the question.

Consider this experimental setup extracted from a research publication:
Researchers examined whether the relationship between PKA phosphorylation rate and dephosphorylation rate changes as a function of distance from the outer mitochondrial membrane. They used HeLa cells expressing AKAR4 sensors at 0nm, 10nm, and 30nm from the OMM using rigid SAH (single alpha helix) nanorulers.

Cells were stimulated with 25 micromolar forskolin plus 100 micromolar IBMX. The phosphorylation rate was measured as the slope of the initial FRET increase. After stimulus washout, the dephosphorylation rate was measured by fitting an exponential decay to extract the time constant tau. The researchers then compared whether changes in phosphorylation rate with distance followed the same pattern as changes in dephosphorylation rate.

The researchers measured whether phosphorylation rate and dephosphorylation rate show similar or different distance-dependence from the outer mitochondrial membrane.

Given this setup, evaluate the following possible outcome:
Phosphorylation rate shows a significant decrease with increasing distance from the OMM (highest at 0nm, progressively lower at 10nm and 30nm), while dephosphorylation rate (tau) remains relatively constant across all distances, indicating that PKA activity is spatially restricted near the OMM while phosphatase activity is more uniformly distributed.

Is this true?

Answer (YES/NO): NO